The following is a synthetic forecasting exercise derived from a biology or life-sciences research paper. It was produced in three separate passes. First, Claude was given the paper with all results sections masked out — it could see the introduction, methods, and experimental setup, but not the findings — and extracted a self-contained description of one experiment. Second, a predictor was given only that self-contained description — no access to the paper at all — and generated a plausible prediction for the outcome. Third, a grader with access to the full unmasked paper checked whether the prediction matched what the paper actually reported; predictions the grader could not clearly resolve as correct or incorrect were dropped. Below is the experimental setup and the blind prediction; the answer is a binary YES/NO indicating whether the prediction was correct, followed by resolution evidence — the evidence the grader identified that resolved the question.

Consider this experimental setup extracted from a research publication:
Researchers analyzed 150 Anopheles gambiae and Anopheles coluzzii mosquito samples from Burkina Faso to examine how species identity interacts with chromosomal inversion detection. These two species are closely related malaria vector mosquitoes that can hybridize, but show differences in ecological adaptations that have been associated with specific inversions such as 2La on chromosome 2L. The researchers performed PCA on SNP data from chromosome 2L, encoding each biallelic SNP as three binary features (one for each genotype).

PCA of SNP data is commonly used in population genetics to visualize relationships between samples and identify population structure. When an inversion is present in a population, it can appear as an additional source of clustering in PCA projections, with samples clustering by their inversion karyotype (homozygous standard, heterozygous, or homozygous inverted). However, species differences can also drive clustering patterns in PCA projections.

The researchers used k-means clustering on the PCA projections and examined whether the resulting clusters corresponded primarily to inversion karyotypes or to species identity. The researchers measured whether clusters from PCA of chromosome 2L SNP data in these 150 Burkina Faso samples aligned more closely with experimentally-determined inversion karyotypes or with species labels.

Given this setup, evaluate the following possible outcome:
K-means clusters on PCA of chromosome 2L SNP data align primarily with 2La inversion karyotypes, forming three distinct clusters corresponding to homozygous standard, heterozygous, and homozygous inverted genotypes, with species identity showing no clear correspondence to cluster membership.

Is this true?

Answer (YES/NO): NO